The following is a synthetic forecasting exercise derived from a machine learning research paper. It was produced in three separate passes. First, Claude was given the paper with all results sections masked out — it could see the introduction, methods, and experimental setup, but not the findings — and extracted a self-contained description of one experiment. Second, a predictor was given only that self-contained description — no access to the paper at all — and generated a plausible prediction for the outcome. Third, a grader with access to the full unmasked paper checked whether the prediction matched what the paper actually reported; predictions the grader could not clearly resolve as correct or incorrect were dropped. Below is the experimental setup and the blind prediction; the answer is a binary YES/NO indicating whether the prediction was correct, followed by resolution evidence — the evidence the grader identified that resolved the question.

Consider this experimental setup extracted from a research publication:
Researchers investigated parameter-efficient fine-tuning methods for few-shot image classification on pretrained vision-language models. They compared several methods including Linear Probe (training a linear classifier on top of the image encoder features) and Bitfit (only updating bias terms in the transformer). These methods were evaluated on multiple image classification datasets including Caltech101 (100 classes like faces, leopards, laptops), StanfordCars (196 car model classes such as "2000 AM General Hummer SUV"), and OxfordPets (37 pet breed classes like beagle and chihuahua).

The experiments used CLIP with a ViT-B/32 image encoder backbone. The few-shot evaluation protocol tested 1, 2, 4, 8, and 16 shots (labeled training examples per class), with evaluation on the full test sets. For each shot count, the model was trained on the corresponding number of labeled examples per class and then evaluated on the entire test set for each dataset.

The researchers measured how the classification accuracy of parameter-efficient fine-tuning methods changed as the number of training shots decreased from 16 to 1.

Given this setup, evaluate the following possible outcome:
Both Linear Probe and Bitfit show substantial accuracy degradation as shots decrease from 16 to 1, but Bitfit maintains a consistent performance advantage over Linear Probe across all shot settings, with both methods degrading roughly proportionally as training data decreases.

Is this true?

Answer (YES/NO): NO